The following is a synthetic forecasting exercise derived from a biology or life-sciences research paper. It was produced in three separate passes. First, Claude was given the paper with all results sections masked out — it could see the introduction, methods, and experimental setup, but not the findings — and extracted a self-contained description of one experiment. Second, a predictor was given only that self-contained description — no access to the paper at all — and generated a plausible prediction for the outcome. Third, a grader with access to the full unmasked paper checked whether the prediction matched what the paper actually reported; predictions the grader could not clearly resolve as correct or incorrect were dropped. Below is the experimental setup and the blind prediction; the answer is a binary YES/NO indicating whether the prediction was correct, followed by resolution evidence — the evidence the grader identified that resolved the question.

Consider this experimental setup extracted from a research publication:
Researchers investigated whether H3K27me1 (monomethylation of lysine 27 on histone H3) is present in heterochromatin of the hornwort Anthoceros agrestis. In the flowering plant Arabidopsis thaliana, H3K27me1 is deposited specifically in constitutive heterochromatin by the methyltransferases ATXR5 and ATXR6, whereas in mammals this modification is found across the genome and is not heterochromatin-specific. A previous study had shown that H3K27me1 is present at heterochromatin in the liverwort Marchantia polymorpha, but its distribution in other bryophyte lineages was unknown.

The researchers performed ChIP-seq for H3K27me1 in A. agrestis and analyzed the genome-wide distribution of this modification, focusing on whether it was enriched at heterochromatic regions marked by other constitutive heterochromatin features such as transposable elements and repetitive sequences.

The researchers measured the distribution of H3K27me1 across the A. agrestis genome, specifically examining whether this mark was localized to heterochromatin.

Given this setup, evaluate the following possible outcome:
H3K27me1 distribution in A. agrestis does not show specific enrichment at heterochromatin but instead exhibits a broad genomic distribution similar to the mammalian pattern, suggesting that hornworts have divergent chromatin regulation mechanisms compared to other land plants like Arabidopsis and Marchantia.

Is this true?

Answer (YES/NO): NO